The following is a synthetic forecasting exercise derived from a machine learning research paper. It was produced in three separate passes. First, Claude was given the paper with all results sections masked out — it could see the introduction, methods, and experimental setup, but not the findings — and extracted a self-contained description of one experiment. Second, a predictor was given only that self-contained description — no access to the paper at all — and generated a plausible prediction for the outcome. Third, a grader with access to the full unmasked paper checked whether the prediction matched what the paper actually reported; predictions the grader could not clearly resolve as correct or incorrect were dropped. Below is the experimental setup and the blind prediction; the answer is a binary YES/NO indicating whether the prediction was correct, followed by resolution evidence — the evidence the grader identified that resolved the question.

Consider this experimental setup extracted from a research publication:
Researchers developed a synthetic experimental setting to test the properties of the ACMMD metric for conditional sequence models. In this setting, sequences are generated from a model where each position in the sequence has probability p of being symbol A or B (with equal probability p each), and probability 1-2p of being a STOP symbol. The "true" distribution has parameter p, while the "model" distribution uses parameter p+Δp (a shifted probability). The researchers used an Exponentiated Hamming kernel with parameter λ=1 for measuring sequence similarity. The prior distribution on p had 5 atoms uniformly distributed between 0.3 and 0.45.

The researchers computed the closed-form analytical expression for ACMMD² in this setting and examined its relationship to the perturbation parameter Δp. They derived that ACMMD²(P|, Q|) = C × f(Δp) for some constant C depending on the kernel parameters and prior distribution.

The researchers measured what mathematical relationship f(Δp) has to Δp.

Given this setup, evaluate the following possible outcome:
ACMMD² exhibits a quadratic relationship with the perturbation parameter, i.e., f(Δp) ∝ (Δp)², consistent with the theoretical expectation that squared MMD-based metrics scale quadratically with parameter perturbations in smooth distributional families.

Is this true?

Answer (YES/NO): YES